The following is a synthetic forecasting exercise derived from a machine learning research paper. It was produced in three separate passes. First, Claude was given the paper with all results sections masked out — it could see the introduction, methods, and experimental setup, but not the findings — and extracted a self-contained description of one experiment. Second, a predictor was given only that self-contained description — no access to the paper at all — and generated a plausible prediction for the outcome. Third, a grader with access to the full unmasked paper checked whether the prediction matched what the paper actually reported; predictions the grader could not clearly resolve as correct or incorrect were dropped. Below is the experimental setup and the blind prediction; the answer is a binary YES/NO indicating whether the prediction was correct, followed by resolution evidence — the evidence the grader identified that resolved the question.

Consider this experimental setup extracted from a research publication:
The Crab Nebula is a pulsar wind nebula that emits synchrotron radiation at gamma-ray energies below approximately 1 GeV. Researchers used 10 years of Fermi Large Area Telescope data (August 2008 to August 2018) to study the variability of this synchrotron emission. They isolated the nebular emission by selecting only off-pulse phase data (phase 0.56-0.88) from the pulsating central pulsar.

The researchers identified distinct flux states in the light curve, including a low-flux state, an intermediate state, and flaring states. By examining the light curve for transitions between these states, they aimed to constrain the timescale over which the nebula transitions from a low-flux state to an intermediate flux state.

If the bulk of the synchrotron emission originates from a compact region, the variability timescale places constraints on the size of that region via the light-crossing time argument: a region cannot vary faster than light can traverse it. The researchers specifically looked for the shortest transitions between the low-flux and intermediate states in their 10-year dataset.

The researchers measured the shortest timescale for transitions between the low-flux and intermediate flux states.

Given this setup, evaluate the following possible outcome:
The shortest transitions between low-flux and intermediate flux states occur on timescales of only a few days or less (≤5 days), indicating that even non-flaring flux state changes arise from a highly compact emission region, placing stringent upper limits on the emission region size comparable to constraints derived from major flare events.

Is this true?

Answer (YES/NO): YES